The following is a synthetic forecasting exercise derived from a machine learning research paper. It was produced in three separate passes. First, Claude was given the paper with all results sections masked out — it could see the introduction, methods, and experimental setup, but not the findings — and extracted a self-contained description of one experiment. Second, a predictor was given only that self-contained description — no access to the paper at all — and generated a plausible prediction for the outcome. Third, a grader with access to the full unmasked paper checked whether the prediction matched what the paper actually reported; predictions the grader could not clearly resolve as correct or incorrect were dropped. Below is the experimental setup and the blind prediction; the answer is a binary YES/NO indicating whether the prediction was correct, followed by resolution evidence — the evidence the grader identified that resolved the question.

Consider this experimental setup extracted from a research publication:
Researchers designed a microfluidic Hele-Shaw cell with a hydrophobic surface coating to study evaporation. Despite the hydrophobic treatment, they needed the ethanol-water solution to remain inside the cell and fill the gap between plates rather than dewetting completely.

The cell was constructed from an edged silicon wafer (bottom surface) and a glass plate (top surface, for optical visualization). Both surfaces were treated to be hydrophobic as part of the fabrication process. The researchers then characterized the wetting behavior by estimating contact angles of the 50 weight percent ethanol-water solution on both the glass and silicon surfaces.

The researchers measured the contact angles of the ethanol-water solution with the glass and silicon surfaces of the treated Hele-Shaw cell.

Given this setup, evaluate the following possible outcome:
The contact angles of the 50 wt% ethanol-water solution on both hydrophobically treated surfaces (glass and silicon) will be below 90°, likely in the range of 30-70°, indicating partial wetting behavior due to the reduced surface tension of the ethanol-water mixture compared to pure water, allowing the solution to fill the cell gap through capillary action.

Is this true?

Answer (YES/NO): NO